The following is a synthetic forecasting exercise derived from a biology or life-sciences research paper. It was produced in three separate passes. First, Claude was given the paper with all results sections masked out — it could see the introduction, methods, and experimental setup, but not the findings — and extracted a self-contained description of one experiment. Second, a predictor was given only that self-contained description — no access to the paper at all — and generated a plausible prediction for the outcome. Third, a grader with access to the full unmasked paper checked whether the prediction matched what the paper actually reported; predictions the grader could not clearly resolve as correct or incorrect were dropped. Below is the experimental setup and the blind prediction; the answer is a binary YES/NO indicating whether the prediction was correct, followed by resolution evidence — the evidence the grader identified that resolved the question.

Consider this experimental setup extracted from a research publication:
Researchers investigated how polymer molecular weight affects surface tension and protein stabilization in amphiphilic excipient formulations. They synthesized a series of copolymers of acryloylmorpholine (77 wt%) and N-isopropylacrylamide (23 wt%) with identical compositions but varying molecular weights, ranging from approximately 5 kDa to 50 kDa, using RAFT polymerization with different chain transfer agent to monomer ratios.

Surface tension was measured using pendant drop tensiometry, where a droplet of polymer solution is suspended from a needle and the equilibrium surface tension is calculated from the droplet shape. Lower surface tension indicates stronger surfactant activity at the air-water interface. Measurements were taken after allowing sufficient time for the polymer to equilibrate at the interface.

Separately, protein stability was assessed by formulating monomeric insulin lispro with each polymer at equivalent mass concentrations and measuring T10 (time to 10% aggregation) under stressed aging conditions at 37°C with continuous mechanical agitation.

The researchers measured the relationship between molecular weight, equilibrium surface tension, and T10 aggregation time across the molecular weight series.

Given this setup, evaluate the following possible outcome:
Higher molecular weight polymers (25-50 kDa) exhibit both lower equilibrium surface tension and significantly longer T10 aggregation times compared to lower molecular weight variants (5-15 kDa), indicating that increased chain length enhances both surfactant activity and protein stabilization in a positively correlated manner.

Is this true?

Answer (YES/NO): NO